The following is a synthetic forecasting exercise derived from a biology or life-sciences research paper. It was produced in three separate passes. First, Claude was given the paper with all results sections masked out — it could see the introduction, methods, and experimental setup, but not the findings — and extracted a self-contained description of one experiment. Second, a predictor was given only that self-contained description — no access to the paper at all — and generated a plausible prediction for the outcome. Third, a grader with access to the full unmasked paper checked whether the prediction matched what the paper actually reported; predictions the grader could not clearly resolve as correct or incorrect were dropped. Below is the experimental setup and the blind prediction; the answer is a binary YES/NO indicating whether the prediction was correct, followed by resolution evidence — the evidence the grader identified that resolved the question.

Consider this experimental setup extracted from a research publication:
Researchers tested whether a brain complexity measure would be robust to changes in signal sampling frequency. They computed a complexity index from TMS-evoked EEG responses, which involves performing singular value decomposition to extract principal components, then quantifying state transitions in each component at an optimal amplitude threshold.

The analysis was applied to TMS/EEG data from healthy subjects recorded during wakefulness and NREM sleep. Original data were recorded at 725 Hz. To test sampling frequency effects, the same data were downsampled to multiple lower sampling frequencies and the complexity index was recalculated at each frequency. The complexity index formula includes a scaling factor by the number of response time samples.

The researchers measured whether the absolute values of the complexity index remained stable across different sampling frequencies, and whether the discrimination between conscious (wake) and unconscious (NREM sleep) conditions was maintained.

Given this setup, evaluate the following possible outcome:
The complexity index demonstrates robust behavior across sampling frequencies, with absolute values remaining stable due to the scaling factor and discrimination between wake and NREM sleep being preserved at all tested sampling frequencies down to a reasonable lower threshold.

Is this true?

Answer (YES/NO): YES